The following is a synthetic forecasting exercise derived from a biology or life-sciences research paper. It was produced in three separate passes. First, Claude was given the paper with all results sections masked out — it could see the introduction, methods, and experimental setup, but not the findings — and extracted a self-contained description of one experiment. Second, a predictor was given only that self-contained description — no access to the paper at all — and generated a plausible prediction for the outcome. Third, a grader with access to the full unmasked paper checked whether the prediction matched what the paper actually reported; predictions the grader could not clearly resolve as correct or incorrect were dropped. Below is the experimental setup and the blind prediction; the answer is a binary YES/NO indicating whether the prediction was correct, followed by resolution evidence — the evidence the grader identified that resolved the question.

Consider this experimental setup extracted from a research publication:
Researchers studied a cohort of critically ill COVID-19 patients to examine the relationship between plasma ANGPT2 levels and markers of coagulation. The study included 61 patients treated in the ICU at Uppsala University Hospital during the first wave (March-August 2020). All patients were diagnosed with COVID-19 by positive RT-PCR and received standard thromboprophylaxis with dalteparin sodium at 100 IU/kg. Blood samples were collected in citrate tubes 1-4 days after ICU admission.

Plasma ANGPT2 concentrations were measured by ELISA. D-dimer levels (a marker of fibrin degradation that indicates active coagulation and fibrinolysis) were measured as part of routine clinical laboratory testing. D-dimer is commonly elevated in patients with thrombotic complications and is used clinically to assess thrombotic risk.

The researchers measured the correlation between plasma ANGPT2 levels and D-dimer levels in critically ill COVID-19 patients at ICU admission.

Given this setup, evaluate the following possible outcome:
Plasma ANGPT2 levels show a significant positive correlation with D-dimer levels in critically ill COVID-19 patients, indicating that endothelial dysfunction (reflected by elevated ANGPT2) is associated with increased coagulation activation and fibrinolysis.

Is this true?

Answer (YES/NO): YES